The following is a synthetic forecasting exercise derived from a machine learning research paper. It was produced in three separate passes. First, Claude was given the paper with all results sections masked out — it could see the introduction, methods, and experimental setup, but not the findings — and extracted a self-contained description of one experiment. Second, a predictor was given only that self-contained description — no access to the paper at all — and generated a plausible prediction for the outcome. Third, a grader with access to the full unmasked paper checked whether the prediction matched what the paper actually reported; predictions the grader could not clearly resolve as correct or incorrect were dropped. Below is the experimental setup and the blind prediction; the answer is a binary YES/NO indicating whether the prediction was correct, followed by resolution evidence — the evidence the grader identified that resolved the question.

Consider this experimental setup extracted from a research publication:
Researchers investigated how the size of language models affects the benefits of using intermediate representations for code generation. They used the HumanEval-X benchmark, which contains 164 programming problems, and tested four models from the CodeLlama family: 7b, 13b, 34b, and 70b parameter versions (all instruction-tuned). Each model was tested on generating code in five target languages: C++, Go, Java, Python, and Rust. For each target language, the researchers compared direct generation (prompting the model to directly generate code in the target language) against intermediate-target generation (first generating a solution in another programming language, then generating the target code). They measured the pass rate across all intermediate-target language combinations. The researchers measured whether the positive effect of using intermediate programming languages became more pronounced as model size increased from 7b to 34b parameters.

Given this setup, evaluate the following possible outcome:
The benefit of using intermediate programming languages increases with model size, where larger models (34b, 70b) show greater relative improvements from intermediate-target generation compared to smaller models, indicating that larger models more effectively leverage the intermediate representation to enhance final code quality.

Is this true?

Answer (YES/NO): NO